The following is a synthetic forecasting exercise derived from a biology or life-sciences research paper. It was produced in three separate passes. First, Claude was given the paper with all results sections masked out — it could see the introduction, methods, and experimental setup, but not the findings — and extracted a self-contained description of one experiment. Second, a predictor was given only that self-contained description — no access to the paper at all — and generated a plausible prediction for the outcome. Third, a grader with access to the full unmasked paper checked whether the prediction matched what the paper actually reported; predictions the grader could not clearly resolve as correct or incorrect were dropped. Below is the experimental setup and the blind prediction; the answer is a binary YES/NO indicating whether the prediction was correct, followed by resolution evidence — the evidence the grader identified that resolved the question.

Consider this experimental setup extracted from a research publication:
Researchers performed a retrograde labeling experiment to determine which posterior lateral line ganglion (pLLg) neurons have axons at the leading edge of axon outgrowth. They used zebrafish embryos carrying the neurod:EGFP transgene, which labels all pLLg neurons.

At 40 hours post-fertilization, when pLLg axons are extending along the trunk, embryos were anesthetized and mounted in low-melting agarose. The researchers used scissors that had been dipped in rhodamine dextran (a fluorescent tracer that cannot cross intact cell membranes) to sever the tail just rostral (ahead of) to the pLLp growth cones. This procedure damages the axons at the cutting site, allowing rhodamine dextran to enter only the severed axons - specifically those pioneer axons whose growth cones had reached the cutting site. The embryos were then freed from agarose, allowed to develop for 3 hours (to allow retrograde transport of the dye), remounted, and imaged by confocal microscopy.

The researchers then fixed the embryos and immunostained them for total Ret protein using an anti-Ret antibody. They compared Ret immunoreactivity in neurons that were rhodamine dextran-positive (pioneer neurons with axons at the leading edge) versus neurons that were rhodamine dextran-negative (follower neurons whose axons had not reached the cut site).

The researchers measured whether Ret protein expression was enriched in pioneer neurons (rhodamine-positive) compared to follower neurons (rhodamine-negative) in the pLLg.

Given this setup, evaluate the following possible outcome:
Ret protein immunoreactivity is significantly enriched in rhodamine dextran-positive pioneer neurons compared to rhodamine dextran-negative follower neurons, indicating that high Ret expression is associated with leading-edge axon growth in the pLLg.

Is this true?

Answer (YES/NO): YES